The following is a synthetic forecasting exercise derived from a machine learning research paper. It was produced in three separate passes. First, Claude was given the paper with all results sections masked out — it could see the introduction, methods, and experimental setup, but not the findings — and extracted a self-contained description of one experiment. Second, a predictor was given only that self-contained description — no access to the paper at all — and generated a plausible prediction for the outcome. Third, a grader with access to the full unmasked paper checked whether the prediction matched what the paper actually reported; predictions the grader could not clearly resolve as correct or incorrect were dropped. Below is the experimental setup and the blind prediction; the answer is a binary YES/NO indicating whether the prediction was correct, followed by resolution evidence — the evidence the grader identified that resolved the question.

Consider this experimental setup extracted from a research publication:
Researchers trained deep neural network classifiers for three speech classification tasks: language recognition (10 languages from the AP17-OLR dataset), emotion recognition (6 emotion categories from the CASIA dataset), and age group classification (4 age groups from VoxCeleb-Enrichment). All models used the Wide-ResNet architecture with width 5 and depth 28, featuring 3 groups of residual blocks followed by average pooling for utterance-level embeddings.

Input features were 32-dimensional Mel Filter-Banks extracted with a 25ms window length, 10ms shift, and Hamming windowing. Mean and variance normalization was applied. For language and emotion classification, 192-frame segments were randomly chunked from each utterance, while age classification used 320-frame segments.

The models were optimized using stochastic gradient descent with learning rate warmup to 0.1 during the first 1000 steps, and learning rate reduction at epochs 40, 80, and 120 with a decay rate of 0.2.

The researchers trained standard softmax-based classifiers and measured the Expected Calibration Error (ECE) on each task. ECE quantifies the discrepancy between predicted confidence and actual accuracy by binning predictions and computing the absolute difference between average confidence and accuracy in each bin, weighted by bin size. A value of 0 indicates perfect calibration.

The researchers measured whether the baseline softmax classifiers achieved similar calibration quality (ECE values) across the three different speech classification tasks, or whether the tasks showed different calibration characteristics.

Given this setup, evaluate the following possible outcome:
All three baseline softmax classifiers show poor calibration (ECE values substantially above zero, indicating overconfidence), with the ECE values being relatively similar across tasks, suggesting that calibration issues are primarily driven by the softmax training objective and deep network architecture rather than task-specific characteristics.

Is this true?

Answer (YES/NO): NO